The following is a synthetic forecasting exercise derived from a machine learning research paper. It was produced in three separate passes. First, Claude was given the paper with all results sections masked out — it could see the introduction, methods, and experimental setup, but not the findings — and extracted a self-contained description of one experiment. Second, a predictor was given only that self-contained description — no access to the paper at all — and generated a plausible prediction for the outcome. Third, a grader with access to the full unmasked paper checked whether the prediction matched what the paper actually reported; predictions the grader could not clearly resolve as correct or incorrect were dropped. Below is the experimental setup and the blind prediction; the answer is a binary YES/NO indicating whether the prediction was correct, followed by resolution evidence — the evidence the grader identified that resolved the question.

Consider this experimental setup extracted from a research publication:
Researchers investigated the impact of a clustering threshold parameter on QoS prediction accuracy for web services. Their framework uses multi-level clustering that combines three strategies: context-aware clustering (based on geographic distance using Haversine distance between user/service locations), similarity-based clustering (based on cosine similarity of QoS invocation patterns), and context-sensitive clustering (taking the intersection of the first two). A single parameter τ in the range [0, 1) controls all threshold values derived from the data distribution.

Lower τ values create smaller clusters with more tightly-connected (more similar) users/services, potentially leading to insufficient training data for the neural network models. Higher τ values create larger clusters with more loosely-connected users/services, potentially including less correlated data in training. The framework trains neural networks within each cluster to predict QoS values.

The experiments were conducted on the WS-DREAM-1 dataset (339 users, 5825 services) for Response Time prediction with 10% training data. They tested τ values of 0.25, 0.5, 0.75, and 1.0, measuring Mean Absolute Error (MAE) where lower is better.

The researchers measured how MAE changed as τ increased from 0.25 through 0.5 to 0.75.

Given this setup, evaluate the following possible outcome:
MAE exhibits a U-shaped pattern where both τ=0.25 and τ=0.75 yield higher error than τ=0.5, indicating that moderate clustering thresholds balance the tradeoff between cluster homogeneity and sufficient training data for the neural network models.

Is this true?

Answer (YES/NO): YES